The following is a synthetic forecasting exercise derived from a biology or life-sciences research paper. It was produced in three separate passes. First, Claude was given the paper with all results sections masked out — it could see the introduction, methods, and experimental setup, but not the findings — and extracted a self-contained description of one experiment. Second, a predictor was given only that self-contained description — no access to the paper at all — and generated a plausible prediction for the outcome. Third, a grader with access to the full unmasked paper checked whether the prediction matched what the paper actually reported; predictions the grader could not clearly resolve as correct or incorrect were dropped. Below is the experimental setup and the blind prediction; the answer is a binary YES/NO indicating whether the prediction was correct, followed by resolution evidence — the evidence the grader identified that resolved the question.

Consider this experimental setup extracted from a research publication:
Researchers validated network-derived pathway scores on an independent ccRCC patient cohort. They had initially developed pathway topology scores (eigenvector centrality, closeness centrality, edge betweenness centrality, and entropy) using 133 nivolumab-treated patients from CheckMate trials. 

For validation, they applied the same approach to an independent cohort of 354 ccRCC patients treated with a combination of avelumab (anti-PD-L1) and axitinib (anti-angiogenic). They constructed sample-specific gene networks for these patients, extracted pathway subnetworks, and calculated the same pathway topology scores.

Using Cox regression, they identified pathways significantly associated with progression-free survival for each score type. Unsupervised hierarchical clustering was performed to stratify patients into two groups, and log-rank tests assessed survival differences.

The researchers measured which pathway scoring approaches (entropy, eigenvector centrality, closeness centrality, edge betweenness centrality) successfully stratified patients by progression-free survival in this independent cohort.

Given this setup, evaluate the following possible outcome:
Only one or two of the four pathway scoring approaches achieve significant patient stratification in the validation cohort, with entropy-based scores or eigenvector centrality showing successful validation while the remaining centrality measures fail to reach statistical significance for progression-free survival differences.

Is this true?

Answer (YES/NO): NO